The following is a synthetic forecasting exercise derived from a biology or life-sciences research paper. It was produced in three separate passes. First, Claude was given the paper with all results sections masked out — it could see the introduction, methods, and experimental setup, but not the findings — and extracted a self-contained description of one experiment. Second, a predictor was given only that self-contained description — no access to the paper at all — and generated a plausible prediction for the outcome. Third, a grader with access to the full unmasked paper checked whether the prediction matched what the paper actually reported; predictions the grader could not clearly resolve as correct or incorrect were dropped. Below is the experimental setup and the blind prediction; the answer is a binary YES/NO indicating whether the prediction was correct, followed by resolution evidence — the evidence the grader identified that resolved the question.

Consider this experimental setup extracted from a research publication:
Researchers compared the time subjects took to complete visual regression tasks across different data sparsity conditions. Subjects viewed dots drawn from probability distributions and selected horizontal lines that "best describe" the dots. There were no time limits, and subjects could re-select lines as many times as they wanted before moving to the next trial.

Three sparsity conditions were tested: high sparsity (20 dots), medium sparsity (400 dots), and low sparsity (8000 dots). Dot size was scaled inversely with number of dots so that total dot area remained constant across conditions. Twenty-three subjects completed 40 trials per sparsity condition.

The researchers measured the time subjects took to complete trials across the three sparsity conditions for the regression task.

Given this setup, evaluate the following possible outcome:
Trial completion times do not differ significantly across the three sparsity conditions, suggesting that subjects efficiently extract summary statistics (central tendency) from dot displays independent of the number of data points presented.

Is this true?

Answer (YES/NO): NO